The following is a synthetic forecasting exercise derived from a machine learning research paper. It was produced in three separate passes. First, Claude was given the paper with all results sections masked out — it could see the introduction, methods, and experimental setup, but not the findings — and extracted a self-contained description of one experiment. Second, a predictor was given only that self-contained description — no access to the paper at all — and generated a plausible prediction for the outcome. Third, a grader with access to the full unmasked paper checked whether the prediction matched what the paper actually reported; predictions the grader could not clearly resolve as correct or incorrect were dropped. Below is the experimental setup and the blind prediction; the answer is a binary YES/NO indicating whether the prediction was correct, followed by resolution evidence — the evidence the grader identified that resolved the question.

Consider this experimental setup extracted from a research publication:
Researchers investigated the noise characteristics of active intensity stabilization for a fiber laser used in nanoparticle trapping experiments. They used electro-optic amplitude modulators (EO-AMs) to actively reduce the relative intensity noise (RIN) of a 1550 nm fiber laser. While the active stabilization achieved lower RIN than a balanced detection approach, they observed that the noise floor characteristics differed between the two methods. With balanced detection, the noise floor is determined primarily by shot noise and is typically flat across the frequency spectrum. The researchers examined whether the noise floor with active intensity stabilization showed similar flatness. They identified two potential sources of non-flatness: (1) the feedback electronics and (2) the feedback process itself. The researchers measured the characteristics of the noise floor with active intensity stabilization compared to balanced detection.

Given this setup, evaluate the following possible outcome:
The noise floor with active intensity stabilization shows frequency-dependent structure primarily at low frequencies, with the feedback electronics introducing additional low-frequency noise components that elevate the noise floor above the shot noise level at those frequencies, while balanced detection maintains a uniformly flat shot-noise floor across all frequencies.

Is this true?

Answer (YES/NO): NO